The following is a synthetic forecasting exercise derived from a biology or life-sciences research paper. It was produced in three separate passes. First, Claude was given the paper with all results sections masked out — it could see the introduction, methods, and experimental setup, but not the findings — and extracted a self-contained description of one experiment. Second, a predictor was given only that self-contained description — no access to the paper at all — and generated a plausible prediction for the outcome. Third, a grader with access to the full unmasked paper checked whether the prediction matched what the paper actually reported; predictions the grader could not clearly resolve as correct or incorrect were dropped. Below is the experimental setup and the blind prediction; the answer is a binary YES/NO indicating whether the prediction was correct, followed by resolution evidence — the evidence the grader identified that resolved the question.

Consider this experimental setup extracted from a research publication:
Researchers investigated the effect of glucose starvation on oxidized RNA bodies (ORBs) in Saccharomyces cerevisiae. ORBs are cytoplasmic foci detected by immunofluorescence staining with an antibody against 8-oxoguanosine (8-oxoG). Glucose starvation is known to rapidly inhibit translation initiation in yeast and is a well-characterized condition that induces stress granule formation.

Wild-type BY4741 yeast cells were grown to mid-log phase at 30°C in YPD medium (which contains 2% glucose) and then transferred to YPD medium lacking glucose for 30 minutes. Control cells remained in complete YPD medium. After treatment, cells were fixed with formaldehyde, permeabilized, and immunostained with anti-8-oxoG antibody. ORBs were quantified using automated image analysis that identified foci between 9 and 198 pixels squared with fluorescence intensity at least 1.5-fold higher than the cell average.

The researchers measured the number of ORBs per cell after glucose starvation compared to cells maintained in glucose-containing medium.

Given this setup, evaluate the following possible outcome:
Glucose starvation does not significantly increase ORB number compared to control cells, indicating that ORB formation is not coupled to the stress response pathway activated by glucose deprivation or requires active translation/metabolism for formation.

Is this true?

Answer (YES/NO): YES